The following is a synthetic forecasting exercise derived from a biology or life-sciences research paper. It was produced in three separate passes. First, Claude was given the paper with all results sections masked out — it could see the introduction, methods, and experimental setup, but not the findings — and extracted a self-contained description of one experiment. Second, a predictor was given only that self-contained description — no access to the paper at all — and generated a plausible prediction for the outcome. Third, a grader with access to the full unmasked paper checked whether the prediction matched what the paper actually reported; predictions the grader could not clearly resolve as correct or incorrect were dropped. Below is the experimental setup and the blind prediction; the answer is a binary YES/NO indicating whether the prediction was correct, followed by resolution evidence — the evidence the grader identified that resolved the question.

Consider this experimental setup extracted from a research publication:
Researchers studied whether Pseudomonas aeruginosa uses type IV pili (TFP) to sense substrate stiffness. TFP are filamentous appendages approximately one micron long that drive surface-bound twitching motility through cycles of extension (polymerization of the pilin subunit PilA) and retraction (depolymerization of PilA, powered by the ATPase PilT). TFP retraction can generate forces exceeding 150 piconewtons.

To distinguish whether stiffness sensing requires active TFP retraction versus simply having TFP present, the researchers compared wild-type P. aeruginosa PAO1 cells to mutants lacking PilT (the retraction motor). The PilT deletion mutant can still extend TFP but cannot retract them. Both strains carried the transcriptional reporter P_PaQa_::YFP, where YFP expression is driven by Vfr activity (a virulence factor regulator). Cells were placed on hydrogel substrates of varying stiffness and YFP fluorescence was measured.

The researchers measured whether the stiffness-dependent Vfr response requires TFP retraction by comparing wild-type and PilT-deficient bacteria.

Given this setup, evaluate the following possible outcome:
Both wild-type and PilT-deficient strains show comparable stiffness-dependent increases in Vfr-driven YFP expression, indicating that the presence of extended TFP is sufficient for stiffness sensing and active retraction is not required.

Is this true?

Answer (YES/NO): NO